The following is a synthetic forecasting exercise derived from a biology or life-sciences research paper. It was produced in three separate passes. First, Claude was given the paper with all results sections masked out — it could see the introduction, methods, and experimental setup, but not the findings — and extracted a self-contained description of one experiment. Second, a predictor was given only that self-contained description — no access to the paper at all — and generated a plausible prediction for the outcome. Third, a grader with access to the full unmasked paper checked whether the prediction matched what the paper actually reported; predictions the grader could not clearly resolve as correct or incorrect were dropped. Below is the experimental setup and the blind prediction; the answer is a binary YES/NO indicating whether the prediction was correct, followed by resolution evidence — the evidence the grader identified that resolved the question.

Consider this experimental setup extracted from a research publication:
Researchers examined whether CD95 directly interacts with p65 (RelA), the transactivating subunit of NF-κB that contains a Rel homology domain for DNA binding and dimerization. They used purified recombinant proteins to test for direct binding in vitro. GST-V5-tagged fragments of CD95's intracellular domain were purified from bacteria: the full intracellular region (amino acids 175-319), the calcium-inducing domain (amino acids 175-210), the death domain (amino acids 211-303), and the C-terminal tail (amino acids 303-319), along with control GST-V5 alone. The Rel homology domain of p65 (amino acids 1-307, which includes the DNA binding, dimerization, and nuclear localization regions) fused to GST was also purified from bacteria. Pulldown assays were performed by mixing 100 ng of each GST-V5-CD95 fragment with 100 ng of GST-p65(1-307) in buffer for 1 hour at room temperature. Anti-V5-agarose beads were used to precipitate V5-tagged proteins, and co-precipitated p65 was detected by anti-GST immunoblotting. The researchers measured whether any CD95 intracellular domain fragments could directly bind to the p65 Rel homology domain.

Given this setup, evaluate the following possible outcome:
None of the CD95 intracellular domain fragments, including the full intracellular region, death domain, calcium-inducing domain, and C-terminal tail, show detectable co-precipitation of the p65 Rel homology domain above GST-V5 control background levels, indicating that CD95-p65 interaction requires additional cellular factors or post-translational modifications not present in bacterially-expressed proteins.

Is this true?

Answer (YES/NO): YES